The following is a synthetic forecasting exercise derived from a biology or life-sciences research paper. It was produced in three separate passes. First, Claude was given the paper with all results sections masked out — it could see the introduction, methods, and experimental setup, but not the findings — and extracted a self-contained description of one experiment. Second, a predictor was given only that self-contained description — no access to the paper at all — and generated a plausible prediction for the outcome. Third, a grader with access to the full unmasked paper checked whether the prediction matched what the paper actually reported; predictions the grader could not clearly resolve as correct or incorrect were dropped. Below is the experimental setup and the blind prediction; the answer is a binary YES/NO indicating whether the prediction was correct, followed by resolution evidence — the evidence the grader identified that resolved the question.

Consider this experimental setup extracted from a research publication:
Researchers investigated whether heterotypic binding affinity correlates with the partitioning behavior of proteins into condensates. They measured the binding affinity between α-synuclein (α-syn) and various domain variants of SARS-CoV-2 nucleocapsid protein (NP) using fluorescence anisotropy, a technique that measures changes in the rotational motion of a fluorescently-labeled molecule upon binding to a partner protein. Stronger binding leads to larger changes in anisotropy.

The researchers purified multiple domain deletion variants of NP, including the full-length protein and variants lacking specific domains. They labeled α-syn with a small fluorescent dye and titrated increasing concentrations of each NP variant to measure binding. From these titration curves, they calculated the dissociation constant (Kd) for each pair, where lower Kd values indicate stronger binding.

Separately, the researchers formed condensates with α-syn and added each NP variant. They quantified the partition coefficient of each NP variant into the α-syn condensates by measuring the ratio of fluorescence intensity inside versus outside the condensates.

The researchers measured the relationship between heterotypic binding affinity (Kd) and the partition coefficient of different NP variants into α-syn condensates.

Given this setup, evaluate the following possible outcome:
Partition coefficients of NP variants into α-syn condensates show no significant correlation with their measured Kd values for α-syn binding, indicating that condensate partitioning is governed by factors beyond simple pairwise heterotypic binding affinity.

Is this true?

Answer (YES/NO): NO